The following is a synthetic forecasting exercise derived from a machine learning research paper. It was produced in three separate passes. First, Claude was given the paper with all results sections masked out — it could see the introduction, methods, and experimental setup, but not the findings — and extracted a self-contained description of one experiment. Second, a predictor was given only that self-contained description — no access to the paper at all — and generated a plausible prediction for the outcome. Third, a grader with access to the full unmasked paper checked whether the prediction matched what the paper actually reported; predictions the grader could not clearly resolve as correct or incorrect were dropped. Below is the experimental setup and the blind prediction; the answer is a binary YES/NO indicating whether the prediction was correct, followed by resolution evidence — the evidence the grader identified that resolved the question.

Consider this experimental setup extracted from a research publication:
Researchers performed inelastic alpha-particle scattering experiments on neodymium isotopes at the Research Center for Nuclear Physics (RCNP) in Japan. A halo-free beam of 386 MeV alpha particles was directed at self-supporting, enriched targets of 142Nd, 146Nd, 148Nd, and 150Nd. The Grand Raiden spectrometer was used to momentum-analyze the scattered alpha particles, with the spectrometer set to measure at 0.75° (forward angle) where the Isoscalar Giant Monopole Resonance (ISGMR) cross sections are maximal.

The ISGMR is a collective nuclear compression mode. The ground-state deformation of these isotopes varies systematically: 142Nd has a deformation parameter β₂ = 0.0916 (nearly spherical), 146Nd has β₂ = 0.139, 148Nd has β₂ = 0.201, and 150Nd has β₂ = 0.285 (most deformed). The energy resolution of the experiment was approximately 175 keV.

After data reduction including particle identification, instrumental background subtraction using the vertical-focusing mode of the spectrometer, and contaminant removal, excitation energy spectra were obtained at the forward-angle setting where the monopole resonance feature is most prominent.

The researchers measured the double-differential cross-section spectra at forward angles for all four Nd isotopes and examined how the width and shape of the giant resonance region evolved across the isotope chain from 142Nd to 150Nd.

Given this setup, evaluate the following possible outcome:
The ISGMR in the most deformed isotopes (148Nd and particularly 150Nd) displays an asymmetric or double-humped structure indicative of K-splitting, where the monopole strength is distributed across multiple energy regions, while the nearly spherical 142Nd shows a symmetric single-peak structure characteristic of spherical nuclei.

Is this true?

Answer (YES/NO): NO